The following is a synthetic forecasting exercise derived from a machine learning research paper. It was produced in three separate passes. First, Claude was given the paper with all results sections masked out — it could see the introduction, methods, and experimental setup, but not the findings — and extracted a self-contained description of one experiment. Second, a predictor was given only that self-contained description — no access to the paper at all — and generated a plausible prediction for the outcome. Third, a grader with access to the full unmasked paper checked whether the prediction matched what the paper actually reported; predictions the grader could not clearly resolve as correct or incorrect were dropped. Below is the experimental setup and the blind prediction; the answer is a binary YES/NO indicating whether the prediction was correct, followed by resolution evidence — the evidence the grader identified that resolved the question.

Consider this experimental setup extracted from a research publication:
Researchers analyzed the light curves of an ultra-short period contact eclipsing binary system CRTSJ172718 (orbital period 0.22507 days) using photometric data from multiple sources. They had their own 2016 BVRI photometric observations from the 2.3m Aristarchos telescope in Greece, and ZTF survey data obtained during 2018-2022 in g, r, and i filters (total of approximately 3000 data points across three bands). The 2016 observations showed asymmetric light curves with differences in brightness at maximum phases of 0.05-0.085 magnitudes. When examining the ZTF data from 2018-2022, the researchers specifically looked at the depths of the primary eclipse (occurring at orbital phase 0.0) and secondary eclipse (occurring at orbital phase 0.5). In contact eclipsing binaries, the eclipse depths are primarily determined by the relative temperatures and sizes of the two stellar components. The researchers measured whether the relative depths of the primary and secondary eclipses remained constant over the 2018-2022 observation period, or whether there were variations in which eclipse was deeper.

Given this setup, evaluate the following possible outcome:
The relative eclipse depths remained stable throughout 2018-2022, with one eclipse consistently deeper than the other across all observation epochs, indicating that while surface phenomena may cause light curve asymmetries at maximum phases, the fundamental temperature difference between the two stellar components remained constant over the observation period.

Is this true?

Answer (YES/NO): NO